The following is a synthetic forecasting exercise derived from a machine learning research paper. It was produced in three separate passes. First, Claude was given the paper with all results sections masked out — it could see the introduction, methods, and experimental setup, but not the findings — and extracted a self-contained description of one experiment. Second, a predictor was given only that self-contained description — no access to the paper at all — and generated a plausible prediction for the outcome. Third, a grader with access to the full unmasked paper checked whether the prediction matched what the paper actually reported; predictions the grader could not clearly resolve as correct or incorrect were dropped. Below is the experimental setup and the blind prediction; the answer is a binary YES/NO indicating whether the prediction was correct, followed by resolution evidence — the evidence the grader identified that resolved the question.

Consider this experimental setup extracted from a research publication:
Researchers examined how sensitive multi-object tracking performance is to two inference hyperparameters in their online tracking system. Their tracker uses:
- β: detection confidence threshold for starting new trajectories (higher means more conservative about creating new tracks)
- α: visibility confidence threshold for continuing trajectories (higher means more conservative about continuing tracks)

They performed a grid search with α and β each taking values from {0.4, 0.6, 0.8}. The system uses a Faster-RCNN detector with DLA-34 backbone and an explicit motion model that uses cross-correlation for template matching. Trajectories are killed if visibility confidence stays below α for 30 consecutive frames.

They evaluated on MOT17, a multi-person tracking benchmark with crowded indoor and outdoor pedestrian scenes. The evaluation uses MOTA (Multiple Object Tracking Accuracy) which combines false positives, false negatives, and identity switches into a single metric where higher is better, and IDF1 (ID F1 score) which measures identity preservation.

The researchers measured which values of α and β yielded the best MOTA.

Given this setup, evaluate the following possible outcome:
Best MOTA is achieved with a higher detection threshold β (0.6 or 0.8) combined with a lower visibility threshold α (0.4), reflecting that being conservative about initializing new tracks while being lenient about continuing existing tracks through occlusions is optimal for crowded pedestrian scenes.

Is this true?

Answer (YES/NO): NO